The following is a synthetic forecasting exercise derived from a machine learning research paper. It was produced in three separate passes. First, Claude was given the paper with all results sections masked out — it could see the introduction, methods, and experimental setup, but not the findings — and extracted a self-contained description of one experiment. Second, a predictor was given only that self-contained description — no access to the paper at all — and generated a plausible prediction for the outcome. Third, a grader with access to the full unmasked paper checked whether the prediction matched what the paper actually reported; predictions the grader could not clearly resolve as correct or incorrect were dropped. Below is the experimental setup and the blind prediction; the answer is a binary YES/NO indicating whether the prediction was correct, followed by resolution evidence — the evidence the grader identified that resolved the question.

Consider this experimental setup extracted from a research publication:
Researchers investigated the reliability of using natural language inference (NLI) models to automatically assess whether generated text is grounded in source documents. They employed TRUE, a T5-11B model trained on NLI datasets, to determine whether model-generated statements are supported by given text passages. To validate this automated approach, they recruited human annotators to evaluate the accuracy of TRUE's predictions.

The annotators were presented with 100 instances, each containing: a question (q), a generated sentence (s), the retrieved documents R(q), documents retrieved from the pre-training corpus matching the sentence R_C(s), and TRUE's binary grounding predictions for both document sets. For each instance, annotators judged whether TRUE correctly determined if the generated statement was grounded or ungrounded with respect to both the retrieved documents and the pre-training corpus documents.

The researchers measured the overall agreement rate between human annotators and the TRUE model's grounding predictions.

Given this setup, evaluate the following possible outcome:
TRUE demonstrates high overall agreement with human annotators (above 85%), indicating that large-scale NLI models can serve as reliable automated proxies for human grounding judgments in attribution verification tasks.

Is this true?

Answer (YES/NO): NO